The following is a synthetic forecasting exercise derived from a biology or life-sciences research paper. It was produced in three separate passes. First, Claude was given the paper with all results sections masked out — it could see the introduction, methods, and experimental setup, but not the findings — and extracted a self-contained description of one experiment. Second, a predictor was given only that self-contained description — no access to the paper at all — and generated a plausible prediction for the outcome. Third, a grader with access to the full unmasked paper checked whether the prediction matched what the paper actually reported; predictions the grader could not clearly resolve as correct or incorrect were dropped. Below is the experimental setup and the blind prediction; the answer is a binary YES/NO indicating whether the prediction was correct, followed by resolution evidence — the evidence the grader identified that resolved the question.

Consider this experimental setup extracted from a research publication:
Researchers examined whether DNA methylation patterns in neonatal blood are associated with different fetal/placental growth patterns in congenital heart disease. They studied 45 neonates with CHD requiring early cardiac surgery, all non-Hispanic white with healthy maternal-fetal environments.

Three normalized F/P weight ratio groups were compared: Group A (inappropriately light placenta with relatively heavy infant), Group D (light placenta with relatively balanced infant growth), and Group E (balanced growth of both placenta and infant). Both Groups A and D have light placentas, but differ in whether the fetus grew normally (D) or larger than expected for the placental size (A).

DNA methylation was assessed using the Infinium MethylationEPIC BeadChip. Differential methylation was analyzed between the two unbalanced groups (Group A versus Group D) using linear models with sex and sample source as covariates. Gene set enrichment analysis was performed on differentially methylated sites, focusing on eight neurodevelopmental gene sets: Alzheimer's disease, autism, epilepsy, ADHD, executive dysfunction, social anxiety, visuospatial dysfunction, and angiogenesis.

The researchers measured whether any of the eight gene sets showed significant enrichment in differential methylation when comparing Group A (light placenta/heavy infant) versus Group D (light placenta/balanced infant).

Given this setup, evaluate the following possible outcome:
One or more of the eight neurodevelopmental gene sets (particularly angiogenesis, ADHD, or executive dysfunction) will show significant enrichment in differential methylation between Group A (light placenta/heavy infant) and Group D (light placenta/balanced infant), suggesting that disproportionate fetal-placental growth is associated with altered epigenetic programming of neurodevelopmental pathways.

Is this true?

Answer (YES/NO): YES